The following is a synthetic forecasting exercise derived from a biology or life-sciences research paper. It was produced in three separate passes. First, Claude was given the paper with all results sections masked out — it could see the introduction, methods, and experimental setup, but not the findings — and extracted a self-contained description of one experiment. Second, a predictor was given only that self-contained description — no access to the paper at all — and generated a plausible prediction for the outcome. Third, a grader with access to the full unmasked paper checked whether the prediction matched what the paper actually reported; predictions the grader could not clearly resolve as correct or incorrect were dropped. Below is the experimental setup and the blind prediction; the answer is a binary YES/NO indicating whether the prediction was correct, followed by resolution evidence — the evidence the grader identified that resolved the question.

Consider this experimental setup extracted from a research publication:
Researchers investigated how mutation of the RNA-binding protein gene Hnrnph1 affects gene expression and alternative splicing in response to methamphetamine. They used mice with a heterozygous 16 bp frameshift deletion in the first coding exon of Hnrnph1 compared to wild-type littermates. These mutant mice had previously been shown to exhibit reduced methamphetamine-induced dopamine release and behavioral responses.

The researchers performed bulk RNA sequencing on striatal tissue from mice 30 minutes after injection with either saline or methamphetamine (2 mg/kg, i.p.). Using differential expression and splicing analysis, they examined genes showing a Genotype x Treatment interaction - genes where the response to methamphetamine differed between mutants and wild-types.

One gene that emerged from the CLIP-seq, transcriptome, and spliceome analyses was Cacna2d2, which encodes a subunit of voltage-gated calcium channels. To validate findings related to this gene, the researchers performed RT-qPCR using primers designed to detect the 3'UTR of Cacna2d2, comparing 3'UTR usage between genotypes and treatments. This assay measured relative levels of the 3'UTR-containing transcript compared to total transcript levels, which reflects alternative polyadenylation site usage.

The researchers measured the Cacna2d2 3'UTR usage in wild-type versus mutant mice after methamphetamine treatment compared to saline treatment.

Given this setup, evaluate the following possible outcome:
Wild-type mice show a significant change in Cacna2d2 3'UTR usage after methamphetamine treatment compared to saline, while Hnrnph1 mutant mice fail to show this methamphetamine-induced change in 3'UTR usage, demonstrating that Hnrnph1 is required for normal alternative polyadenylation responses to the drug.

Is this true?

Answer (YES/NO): NO